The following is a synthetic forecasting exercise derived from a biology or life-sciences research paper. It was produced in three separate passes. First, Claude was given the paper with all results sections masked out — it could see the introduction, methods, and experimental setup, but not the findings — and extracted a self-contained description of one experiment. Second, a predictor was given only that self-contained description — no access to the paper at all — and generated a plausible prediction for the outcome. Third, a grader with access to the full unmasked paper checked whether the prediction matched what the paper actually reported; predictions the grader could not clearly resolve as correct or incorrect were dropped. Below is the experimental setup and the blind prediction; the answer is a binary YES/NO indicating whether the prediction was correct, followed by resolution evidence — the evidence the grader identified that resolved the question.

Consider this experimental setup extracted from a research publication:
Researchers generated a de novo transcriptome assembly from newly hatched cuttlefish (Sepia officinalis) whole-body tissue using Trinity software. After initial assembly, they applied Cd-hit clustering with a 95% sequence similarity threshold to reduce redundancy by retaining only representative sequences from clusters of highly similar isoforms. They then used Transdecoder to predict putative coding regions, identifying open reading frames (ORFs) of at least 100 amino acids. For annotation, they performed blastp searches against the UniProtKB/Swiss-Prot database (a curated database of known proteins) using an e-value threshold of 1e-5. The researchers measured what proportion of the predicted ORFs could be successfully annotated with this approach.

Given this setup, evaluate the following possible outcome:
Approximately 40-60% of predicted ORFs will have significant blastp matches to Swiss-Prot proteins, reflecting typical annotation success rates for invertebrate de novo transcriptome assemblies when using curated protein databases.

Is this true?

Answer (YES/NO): NO